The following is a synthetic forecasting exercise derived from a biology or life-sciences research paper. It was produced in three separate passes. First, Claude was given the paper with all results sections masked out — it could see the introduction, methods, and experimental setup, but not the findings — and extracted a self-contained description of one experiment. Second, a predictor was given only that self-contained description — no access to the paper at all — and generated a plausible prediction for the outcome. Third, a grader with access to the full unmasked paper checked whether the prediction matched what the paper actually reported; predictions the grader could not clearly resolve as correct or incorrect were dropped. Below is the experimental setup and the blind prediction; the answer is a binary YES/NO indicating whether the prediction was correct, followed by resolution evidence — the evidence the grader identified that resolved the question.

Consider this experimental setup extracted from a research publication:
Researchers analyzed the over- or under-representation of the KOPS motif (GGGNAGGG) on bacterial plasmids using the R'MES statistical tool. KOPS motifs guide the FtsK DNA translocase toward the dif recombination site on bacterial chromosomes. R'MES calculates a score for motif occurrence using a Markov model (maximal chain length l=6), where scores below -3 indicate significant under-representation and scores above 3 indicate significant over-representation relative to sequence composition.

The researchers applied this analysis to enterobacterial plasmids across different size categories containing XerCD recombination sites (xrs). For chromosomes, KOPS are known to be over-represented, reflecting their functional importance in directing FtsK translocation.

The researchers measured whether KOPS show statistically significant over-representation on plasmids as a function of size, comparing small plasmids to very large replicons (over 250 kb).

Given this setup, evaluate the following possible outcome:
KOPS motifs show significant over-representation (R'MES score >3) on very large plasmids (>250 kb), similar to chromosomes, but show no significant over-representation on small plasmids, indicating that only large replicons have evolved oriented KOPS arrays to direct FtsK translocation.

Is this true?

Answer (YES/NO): NO